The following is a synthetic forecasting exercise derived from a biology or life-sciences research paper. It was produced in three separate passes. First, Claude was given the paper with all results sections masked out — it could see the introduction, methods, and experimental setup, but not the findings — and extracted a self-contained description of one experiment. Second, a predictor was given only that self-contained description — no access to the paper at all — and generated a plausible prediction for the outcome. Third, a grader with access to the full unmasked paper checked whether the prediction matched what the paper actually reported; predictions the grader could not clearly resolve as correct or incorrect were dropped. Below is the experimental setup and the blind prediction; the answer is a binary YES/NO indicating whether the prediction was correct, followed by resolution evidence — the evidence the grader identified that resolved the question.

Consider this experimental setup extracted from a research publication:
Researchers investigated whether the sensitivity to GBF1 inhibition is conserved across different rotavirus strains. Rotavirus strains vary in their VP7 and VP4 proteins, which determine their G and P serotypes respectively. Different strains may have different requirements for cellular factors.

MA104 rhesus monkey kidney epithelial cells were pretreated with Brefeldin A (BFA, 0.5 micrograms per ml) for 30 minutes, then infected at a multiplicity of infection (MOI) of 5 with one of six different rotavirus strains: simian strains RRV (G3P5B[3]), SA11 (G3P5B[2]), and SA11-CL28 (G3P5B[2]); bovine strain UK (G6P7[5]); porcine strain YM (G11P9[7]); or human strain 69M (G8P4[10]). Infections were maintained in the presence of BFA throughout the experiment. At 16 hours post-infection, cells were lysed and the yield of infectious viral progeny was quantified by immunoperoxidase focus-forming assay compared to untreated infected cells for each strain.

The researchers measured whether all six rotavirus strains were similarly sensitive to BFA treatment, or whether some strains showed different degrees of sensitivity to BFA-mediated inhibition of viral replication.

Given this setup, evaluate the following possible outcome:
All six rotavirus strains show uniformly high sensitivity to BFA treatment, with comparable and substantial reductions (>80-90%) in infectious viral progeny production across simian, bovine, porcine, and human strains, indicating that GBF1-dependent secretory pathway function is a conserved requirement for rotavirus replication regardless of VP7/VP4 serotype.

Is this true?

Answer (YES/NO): NO